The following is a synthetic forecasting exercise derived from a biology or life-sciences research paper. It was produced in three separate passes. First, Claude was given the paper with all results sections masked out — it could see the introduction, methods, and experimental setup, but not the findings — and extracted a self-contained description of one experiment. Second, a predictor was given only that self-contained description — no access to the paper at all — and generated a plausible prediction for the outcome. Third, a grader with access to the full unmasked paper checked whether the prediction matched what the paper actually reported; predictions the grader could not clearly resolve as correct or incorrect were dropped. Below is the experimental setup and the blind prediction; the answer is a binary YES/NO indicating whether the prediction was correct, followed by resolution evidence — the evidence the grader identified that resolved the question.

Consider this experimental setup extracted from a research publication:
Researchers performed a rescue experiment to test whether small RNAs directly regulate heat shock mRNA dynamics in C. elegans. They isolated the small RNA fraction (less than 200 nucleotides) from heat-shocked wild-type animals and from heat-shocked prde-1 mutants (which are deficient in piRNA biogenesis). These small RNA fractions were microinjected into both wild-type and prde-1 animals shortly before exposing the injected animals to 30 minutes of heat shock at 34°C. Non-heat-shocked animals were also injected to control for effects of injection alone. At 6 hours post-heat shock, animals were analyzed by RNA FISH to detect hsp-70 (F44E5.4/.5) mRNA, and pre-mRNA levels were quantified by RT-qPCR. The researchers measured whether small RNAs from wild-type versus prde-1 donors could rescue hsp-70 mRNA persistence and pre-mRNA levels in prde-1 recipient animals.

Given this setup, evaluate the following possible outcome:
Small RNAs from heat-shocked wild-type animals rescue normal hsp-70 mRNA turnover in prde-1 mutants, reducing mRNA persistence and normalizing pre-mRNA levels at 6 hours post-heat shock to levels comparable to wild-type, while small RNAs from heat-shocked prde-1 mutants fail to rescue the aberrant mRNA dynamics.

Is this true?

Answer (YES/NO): NO